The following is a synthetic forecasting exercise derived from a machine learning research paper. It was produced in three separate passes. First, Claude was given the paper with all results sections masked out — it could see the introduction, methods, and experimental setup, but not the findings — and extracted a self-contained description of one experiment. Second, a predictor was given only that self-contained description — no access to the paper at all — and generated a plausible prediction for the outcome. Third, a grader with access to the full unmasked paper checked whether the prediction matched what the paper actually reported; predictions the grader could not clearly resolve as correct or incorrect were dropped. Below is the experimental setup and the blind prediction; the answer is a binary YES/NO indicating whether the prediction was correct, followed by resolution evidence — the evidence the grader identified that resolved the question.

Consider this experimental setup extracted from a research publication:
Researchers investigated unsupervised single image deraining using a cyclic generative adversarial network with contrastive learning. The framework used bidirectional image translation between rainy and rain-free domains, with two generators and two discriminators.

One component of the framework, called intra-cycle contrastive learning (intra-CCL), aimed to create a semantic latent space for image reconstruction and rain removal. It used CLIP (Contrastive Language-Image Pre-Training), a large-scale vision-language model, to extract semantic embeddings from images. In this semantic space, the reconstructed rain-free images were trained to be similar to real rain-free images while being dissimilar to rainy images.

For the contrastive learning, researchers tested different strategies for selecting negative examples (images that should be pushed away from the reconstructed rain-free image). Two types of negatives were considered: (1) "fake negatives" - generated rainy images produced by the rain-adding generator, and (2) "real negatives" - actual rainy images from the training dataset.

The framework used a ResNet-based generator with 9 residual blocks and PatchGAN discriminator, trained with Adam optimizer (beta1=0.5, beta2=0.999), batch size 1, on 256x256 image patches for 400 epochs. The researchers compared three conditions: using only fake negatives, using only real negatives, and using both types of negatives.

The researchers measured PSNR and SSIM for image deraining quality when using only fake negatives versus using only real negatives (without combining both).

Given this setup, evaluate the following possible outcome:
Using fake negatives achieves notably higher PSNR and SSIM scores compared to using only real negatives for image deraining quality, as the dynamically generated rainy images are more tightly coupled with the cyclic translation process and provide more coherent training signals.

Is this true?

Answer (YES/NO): YES